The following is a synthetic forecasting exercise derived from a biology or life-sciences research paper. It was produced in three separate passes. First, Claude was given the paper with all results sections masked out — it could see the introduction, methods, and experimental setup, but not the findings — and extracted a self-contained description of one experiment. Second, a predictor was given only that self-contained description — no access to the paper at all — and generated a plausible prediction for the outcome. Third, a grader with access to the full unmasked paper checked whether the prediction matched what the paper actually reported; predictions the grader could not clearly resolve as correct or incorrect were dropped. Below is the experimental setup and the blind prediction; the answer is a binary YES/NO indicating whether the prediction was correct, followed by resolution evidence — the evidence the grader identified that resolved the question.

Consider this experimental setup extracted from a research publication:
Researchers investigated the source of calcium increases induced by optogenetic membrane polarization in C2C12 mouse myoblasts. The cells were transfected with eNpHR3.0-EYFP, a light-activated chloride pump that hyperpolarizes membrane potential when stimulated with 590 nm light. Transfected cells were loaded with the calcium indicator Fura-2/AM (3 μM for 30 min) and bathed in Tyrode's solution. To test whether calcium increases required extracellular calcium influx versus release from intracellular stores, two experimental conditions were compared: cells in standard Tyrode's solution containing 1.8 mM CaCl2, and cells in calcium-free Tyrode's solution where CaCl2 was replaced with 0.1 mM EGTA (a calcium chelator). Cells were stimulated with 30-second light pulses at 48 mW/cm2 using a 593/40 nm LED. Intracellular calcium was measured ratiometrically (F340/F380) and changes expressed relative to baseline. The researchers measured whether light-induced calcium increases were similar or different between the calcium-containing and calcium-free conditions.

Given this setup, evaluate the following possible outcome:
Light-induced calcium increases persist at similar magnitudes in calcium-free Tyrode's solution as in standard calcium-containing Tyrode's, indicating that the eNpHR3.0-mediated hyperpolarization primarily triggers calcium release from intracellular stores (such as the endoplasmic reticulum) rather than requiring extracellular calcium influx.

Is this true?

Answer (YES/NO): NO